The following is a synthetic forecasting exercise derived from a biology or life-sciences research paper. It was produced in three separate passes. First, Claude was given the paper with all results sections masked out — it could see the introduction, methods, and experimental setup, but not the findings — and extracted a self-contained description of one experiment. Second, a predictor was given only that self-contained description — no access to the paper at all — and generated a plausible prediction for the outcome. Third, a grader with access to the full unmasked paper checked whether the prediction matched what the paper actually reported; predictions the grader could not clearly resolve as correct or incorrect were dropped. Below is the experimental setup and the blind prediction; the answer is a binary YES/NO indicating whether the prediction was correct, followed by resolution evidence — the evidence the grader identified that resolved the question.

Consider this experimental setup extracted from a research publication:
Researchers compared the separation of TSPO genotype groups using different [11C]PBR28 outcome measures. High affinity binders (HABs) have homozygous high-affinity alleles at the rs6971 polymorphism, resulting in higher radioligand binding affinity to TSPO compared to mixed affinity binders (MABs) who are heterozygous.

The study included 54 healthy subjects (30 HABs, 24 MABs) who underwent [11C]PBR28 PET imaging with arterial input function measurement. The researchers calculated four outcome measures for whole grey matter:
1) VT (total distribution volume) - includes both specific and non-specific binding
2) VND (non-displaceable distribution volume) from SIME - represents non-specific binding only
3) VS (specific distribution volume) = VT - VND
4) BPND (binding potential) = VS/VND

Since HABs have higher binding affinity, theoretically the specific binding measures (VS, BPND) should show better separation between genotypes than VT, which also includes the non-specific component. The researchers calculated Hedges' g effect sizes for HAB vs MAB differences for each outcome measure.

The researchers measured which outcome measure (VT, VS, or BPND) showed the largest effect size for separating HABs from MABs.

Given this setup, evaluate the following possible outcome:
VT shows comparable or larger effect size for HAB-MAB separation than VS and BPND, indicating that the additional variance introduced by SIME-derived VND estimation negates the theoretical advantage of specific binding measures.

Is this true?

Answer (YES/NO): YES